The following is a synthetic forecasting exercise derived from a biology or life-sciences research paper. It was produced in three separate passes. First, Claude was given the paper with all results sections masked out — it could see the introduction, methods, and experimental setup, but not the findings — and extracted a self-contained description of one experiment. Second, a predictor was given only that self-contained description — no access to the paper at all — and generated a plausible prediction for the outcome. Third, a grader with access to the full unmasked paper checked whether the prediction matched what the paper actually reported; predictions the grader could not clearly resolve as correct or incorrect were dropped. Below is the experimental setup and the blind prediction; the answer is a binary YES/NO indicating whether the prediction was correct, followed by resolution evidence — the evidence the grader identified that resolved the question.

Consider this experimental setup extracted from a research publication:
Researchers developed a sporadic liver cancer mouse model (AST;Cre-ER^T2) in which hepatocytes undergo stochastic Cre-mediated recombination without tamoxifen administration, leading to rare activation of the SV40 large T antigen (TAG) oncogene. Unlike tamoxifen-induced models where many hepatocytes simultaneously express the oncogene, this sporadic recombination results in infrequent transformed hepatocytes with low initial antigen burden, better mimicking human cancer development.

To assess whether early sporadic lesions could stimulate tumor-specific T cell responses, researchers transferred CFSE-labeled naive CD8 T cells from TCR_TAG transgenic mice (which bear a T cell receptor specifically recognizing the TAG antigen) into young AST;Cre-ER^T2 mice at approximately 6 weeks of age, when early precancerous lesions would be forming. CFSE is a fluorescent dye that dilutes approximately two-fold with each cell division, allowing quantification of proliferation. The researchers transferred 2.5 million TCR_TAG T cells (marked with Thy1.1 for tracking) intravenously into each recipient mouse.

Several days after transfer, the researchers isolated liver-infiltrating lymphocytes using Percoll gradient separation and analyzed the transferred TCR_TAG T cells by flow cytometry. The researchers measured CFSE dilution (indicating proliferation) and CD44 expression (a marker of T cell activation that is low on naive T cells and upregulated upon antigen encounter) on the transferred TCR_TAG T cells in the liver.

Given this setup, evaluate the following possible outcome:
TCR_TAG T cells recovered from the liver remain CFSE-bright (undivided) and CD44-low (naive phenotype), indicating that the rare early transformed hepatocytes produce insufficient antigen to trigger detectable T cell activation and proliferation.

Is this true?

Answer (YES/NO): NO